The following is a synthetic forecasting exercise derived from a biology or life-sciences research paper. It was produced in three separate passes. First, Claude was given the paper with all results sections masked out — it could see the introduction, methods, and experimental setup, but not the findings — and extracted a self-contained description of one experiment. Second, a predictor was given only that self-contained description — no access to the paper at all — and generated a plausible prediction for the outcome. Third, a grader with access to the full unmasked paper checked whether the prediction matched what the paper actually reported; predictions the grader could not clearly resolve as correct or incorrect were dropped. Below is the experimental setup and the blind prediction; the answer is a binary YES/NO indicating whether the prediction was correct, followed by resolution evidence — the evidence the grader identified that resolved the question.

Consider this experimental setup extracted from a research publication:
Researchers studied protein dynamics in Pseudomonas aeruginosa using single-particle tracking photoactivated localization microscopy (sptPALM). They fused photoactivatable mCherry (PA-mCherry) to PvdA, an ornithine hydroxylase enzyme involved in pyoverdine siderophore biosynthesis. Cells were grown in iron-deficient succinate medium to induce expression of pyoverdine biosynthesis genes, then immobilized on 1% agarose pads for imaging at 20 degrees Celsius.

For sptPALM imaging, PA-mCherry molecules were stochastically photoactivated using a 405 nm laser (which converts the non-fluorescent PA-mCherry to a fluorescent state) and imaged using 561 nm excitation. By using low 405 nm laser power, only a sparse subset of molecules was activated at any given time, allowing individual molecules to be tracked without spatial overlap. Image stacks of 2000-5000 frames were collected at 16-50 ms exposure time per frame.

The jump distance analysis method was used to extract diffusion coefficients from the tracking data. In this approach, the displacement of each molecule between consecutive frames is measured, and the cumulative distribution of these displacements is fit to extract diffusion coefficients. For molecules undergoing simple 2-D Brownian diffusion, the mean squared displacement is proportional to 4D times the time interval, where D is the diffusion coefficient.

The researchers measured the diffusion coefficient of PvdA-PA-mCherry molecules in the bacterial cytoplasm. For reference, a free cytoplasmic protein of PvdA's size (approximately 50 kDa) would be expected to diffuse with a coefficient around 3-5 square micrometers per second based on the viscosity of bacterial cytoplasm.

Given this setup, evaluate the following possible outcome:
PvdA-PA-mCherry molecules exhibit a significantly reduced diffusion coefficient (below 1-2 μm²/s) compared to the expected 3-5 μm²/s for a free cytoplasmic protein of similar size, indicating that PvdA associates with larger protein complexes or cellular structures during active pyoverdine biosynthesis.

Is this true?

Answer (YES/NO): YES